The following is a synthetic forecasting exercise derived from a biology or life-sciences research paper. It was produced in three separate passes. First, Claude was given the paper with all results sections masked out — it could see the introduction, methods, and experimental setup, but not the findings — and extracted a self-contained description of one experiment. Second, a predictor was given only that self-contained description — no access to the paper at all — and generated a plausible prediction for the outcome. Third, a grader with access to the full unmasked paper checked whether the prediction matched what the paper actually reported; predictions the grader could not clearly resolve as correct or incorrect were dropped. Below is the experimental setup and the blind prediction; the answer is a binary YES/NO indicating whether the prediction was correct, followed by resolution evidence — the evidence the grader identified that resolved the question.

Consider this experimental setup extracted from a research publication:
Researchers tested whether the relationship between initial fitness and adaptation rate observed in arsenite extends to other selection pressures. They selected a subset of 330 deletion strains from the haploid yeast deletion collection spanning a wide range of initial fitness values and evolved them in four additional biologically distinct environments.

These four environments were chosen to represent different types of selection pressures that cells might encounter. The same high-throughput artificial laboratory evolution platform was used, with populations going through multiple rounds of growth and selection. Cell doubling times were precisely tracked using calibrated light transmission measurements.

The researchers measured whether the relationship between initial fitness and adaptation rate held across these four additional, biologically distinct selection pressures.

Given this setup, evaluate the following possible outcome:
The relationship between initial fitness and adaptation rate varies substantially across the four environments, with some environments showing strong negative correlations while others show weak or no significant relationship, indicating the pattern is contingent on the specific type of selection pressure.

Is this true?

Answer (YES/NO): NO